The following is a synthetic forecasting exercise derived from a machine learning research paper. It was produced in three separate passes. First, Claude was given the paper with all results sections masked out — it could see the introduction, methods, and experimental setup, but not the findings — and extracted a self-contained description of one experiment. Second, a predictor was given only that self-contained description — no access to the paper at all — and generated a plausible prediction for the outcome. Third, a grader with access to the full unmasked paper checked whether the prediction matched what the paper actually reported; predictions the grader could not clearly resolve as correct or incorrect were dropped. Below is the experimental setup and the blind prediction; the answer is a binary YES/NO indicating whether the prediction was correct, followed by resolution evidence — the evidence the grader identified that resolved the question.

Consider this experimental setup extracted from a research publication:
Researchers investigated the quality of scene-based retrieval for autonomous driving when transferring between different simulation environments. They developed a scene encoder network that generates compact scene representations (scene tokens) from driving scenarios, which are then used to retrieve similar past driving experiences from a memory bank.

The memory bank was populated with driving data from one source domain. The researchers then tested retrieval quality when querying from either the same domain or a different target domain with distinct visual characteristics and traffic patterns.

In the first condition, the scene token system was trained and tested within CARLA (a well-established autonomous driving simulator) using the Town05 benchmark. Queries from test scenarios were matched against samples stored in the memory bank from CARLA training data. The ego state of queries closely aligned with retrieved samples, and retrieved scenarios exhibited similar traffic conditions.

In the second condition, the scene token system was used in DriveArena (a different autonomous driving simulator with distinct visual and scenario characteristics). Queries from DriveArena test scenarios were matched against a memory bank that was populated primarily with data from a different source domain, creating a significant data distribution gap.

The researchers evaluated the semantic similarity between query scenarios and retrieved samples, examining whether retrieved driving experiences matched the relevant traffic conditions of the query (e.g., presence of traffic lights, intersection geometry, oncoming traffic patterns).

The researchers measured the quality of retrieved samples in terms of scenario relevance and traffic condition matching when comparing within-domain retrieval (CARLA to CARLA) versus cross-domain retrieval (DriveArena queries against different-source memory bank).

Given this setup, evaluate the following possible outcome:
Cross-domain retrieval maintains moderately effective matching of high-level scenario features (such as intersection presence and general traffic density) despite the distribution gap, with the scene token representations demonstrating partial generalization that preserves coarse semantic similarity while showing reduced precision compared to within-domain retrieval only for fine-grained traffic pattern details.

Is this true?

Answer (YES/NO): NO